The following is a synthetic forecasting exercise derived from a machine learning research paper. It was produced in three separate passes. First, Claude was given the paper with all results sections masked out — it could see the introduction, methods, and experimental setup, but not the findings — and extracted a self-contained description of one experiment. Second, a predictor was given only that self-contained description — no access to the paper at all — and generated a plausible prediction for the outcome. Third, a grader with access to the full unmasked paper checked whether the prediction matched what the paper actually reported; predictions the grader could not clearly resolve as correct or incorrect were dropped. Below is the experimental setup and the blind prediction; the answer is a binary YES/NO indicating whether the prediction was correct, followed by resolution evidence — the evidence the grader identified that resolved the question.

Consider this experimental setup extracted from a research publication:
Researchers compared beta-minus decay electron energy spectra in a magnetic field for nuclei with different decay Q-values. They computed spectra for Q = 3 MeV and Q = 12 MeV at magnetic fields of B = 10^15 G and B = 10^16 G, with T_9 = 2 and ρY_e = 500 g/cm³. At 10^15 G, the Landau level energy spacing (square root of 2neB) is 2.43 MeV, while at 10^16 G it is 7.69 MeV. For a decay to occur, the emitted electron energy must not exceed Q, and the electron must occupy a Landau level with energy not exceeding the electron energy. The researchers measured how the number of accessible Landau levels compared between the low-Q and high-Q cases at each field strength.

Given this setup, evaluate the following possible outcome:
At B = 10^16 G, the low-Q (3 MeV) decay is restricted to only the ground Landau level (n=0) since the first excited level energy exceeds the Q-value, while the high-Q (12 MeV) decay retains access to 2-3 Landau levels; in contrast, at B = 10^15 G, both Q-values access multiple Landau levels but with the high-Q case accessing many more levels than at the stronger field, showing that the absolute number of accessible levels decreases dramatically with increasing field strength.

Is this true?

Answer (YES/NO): NO